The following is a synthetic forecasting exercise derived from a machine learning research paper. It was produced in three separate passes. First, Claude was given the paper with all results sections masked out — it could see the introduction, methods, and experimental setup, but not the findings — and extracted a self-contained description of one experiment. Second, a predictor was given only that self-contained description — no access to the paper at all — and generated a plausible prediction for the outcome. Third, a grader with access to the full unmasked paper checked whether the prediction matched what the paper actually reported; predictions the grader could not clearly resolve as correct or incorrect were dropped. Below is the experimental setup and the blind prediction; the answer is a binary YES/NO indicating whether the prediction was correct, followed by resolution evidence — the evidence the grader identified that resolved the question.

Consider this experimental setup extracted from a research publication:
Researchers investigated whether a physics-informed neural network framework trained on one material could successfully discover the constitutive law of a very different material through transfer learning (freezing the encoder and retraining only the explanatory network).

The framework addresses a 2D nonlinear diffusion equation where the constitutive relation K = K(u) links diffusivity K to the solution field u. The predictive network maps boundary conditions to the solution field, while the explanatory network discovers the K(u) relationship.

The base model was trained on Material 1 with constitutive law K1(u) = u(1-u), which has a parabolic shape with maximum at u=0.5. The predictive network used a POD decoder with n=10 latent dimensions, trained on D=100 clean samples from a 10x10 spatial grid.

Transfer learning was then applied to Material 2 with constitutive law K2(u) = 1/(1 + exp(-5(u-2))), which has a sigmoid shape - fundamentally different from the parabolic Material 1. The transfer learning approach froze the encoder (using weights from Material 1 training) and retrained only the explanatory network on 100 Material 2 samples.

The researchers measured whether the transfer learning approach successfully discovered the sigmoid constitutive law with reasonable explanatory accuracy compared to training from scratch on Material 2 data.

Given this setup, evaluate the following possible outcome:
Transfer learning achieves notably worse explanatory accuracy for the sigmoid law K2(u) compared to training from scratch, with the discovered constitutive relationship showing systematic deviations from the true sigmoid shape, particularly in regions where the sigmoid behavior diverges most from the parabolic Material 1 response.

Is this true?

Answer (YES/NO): NO